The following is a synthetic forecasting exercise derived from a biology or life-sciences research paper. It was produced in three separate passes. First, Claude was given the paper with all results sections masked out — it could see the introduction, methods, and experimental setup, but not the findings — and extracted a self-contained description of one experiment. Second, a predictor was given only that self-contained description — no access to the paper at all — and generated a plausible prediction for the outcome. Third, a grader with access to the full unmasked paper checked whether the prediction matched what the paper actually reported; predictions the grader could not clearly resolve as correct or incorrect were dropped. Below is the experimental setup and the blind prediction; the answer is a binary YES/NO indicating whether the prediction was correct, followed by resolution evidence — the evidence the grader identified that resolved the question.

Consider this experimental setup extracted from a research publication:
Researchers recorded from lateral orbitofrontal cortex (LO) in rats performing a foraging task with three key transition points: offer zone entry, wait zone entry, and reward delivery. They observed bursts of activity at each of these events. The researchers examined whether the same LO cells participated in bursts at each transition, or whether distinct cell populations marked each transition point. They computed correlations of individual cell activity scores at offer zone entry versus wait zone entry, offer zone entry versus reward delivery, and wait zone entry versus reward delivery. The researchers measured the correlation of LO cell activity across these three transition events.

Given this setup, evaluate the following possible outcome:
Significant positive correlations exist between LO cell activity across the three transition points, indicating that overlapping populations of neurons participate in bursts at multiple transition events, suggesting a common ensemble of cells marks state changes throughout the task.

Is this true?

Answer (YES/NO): NO